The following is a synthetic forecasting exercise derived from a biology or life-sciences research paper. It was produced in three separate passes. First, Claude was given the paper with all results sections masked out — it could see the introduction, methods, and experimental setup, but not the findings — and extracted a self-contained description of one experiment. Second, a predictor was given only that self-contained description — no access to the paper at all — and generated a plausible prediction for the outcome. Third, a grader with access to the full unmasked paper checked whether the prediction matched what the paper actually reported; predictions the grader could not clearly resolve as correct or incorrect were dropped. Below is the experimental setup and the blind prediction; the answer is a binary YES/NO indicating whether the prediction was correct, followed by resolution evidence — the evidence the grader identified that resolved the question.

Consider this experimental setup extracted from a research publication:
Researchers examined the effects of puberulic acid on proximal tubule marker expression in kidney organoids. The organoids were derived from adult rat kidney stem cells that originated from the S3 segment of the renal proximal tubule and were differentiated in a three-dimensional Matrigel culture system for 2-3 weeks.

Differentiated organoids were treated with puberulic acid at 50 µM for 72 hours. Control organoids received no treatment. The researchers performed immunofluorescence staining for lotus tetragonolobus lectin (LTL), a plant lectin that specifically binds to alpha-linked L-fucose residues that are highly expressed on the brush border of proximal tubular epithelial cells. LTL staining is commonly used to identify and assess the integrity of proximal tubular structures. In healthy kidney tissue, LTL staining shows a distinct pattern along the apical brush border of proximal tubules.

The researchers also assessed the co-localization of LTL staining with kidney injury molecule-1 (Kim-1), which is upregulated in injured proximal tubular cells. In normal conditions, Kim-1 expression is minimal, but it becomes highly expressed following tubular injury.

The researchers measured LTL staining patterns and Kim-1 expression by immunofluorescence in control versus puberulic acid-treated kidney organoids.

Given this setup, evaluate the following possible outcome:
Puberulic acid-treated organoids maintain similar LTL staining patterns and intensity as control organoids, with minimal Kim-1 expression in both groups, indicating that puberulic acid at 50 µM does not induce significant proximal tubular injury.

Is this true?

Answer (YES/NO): NO